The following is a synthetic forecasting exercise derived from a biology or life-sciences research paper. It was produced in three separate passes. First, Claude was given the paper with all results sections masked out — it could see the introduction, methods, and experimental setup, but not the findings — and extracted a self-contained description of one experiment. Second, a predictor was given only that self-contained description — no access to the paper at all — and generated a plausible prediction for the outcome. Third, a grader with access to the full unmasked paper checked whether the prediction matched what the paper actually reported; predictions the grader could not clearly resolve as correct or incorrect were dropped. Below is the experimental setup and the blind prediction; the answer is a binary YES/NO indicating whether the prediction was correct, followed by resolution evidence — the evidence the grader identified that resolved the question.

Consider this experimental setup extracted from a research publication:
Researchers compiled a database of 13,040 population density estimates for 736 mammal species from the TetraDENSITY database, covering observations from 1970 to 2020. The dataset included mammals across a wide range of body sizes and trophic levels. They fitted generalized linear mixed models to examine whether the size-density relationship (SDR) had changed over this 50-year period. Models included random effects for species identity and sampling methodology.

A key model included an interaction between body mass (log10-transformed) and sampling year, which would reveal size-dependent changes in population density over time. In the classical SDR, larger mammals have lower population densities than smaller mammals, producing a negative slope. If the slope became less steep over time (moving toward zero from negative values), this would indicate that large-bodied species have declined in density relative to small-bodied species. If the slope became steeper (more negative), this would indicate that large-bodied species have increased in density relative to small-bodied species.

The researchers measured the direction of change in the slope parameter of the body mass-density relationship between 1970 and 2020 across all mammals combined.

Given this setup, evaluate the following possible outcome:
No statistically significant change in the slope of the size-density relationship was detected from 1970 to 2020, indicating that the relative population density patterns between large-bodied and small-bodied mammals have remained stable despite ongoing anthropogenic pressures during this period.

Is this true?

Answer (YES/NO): NO